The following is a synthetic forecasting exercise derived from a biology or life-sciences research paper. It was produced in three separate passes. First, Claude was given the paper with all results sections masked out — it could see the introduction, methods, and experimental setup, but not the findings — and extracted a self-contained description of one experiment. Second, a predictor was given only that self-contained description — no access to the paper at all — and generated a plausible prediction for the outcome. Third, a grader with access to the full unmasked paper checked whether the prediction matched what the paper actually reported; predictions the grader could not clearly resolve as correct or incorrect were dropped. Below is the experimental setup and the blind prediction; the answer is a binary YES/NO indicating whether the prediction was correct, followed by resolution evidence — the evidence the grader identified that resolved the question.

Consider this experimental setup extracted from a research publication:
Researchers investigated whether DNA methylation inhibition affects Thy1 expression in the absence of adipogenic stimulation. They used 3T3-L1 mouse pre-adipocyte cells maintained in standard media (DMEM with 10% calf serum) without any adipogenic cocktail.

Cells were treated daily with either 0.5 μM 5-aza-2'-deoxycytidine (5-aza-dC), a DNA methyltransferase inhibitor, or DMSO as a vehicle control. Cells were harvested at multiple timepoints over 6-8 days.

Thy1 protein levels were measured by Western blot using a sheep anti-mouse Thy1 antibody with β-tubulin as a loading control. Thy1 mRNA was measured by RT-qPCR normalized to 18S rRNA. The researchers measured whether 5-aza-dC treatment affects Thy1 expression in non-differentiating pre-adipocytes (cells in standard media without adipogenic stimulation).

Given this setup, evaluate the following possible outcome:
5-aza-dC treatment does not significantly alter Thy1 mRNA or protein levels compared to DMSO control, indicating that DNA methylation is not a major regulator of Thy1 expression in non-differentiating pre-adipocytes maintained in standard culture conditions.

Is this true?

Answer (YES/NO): NO